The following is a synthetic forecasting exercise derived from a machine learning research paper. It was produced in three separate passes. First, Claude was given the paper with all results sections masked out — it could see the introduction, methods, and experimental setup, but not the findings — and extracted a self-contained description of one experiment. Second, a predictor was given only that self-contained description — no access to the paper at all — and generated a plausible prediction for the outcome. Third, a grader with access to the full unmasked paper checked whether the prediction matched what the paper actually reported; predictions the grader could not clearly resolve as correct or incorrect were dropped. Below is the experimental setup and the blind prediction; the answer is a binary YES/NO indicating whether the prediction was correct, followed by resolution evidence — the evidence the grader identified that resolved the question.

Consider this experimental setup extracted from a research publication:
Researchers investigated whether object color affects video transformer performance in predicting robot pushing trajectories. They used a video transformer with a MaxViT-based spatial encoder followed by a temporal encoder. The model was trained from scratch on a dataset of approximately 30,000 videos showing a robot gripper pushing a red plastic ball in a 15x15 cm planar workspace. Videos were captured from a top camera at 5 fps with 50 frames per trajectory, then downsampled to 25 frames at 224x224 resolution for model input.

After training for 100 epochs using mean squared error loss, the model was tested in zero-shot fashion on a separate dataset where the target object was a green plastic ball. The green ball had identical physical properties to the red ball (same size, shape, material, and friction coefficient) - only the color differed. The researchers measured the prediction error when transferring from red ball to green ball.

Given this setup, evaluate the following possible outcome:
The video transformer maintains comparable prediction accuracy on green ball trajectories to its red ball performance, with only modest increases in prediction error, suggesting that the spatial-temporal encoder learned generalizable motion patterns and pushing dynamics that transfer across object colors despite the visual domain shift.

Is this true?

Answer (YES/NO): NO